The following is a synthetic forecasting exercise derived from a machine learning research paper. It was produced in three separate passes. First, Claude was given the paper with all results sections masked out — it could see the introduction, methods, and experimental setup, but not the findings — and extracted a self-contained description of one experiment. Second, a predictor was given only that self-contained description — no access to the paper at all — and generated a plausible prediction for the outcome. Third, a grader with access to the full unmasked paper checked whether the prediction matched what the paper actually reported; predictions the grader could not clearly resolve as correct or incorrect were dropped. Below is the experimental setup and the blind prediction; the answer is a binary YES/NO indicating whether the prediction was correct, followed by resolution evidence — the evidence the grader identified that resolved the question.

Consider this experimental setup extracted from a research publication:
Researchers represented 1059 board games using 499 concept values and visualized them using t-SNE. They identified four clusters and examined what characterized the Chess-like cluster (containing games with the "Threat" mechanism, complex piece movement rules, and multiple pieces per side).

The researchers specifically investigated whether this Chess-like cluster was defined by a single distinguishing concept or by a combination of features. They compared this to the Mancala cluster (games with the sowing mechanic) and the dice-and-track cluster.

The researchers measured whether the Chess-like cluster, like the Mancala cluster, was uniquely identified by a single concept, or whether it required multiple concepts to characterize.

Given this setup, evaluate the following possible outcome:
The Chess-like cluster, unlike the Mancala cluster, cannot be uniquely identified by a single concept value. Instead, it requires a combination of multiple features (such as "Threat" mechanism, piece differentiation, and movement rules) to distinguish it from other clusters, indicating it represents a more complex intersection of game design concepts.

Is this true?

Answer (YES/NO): YES